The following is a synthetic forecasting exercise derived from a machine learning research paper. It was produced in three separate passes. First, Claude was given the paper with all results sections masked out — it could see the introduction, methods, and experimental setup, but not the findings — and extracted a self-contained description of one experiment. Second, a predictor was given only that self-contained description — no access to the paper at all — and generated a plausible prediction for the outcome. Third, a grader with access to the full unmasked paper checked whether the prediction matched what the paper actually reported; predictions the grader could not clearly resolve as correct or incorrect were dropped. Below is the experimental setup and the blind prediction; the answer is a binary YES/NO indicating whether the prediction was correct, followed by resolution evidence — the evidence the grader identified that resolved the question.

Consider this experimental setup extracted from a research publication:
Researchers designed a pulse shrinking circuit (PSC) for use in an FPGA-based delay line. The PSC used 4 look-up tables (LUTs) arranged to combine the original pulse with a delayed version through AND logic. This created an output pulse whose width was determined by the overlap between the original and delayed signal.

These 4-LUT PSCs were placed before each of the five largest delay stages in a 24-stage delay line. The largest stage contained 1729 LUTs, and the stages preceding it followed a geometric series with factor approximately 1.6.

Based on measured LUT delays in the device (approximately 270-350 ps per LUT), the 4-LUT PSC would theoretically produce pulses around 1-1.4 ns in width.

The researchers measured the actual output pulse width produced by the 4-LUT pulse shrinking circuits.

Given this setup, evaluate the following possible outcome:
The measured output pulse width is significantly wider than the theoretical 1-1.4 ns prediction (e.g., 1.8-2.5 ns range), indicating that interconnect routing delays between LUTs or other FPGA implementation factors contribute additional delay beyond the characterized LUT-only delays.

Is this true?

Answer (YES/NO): NO